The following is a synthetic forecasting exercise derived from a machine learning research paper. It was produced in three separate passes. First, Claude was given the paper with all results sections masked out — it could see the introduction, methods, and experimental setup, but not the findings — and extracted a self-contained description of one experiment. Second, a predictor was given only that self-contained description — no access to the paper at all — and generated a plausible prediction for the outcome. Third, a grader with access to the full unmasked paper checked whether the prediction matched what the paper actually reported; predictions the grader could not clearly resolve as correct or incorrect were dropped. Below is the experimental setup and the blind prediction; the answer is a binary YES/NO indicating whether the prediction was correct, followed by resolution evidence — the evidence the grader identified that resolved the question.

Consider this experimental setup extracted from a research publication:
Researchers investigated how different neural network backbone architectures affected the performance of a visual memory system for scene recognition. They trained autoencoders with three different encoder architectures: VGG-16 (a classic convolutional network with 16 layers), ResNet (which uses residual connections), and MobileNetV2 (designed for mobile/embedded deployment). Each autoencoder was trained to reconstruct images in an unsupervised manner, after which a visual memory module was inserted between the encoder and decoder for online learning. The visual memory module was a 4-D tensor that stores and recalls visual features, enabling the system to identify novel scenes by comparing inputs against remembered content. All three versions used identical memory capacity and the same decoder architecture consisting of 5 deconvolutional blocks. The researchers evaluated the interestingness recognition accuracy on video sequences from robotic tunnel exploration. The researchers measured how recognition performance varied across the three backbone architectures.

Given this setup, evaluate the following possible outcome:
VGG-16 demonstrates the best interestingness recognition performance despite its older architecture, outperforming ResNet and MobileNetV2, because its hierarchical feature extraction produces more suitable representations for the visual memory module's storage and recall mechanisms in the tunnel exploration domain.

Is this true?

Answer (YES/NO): NO